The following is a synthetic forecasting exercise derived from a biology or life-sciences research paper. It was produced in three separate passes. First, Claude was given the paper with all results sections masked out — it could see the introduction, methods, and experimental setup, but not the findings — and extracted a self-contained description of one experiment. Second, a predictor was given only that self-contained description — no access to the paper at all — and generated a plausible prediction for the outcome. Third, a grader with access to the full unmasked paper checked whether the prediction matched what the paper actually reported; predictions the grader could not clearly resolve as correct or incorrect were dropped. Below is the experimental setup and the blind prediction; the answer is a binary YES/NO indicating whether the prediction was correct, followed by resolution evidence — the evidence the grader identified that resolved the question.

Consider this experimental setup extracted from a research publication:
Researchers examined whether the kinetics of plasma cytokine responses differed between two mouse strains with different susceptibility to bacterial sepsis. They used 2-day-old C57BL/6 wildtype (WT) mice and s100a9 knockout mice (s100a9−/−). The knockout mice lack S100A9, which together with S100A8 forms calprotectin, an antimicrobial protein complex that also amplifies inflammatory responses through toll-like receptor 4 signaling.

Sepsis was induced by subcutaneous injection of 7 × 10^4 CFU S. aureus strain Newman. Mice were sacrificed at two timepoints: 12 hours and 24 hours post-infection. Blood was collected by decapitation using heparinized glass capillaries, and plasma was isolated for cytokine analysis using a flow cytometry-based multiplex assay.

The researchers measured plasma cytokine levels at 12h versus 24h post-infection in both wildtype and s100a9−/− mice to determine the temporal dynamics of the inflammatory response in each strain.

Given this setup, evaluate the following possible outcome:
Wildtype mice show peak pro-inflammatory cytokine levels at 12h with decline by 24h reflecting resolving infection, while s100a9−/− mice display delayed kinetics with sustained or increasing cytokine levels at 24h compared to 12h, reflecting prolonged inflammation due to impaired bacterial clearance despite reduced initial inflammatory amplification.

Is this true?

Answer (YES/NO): NO